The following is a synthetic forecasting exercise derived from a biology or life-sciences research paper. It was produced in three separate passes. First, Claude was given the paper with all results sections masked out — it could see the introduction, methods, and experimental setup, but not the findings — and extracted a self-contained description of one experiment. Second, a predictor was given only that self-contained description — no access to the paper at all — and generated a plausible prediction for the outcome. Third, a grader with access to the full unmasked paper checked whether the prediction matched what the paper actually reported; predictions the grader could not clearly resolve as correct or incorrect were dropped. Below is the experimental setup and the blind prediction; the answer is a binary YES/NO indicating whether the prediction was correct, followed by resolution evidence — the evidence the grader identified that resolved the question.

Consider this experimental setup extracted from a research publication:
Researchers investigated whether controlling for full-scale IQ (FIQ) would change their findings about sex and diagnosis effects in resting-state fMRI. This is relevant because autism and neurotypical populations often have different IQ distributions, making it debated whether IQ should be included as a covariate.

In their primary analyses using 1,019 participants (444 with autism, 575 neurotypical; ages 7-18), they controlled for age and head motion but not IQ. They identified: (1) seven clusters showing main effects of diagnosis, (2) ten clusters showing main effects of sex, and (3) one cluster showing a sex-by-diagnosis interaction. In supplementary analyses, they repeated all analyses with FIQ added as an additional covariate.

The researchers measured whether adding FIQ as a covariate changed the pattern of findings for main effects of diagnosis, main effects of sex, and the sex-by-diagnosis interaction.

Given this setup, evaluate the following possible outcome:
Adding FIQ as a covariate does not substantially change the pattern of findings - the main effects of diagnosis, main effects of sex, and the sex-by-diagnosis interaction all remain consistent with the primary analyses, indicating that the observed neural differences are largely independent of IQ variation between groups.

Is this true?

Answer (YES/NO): YES